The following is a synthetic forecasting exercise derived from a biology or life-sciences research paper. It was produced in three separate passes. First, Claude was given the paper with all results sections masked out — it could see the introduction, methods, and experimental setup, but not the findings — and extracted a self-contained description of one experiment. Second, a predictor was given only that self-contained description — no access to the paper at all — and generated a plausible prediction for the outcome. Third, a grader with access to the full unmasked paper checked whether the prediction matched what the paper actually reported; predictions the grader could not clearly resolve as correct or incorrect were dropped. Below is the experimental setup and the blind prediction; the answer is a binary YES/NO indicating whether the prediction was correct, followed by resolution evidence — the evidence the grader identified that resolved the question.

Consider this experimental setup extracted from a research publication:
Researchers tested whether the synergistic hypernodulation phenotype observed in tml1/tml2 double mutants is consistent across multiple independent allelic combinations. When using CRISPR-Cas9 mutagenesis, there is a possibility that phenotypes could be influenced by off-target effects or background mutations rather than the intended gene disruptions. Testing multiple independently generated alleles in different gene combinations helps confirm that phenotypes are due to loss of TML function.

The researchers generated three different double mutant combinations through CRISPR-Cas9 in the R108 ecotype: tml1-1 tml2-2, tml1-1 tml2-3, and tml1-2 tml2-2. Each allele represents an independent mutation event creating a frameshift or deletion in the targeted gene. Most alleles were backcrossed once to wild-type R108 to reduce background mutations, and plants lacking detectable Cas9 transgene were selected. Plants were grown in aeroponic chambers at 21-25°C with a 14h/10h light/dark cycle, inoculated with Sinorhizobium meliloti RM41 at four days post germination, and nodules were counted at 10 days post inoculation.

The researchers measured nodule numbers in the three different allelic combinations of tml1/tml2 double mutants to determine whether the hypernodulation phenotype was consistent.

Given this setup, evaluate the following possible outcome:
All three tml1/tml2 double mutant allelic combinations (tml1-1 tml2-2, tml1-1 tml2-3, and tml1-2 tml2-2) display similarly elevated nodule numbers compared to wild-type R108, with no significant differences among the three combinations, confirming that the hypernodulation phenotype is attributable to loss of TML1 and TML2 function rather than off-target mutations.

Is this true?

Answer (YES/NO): NO